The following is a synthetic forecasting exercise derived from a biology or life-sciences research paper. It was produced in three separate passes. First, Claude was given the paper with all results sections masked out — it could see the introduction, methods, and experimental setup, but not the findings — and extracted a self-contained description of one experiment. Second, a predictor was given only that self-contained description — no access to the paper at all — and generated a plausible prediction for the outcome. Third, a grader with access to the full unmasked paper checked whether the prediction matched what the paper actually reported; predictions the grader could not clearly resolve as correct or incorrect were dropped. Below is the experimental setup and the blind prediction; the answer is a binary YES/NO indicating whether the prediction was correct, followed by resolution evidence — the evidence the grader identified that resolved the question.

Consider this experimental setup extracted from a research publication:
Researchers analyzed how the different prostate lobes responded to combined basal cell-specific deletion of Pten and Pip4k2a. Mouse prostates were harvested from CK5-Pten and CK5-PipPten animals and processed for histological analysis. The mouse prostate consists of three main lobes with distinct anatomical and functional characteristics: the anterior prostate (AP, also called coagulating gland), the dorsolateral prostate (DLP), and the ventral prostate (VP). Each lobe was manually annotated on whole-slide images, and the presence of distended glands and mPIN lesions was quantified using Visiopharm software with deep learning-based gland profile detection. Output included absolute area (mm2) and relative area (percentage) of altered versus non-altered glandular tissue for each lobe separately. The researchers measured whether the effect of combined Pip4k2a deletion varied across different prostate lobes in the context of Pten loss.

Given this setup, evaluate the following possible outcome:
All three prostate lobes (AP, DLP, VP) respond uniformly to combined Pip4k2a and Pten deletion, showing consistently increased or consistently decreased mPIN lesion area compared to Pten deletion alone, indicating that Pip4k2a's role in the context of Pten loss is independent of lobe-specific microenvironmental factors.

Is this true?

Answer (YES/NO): NO